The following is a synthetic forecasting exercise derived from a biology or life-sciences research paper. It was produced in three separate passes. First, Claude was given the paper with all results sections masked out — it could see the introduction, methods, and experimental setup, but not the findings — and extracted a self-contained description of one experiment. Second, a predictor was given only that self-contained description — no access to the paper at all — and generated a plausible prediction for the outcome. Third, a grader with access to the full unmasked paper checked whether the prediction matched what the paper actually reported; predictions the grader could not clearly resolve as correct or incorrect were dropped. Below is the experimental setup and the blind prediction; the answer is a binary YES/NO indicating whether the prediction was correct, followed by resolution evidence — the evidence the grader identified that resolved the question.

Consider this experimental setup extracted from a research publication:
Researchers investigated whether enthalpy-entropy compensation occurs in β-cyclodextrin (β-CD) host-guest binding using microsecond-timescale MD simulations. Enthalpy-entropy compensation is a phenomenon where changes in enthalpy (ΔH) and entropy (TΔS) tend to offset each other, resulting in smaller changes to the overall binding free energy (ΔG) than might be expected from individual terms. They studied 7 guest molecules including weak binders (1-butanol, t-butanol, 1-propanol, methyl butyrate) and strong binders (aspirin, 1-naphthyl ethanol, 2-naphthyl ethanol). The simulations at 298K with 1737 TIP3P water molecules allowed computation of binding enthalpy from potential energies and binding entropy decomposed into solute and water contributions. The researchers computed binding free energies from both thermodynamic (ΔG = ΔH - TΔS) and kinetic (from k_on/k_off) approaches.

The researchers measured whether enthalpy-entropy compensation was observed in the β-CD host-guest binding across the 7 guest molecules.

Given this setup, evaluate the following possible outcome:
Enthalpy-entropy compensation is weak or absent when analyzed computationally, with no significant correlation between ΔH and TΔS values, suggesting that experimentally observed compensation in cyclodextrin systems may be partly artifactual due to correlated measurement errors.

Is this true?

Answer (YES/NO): NO